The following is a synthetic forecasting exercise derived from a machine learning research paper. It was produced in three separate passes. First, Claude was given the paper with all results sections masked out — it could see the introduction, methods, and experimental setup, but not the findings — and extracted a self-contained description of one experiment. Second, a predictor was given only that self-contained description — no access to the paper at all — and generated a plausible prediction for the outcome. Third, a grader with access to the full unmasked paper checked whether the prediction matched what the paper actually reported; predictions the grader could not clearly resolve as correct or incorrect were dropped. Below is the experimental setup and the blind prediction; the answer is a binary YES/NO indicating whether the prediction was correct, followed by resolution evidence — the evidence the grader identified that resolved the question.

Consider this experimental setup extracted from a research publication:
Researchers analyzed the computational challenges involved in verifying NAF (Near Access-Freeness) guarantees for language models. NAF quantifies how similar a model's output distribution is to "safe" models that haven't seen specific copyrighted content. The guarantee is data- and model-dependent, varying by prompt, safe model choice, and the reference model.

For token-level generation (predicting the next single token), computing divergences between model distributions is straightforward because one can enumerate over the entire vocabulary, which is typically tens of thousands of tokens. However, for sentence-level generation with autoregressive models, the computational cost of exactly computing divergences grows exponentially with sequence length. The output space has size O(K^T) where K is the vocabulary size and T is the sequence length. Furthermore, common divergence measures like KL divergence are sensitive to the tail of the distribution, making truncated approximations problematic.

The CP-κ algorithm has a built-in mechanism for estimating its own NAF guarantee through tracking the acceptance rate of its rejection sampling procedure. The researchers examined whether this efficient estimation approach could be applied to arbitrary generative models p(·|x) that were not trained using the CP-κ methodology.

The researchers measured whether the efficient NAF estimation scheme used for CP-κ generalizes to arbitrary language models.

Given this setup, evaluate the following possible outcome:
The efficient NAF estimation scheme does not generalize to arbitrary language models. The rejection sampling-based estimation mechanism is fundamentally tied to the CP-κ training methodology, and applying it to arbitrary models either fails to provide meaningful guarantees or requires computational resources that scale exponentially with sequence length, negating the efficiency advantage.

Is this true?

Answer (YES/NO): NO